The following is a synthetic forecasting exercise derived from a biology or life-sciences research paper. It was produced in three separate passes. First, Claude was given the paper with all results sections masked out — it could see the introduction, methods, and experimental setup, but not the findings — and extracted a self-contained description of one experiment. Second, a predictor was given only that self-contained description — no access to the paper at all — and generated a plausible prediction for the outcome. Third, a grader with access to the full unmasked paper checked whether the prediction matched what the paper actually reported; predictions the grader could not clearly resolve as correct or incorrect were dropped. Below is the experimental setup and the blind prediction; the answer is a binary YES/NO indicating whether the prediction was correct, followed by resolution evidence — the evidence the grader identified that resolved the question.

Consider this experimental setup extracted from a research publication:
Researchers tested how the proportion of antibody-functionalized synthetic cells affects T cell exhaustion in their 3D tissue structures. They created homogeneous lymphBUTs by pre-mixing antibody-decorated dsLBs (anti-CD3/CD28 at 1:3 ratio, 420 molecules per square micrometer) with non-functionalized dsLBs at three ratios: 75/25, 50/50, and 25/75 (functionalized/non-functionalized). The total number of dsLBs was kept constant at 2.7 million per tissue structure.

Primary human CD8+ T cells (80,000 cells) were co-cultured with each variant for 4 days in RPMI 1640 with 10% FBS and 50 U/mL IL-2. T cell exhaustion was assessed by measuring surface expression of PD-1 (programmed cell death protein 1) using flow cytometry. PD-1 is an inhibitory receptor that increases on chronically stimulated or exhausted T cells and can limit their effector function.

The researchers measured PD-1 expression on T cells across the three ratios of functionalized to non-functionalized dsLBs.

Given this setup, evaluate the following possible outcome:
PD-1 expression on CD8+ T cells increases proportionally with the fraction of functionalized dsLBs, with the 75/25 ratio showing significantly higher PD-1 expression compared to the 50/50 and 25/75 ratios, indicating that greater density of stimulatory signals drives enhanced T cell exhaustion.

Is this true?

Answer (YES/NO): YES